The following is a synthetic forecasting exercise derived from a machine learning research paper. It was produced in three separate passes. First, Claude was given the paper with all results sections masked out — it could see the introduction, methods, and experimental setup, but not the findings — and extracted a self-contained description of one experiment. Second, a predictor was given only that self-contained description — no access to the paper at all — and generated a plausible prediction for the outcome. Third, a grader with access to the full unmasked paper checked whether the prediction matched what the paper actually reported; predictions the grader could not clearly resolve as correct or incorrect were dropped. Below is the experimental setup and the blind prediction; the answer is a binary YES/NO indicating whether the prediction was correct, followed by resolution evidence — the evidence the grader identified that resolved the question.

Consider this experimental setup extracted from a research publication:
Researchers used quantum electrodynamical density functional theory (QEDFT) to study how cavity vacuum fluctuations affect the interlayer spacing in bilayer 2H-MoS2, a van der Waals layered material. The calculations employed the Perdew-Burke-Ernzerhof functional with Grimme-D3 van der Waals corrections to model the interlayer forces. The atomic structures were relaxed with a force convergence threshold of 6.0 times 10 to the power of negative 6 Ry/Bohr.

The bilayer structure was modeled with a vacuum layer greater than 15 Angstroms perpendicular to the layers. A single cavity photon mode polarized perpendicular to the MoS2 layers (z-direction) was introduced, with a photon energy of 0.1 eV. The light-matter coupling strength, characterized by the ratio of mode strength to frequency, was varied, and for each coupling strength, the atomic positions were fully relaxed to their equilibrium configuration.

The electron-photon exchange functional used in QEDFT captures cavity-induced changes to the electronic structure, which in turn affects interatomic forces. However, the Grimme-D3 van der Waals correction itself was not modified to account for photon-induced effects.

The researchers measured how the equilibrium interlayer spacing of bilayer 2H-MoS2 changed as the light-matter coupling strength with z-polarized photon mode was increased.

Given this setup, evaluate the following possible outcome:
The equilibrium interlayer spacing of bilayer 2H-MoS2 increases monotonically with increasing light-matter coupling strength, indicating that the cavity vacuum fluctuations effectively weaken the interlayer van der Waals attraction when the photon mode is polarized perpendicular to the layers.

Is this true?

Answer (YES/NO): NO